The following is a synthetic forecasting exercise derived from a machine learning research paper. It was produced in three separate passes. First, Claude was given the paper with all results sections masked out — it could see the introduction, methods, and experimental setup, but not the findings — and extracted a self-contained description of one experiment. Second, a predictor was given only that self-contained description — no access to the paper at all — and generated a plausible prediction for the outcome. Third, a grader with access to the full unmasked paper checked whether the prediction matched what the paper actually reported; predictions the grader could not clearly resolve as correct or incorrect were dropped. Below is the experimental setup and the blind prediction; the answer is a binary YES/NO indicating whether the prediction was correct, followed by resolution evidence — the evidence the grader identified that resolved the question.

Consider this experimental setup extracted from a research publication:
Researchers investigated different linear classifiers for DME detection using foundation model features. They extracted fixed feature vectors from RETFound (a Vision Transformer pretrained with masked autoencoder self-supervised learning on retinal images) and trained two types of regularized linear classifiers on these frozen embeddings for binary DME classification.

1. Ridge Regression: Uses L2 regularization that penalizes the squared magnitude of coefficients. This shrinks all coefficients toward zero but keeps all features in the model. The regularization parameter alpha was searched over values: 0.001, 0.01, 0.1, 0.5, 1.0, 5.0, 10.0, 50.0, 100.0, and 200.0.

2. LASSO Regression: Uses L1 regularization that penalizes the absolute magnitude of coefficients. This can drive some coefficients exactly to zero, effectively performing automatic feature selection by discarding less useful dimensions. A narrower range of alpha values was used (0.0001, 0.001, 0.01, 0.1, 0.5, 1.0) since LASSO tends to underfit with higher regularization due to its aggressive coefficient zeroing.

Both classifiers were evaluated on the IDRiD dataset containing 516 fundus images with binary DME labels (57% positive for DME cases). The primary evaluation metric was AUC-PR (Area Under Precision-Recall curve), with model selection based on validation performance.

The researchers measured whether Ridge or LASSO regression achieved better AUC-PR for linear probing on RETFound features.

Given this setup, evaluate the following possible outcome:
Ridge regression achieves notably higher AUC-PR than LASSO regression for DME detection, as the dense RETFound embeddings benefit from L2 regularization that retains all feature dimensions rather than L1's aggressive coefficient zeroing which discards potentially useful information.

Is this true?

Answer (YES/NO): NO